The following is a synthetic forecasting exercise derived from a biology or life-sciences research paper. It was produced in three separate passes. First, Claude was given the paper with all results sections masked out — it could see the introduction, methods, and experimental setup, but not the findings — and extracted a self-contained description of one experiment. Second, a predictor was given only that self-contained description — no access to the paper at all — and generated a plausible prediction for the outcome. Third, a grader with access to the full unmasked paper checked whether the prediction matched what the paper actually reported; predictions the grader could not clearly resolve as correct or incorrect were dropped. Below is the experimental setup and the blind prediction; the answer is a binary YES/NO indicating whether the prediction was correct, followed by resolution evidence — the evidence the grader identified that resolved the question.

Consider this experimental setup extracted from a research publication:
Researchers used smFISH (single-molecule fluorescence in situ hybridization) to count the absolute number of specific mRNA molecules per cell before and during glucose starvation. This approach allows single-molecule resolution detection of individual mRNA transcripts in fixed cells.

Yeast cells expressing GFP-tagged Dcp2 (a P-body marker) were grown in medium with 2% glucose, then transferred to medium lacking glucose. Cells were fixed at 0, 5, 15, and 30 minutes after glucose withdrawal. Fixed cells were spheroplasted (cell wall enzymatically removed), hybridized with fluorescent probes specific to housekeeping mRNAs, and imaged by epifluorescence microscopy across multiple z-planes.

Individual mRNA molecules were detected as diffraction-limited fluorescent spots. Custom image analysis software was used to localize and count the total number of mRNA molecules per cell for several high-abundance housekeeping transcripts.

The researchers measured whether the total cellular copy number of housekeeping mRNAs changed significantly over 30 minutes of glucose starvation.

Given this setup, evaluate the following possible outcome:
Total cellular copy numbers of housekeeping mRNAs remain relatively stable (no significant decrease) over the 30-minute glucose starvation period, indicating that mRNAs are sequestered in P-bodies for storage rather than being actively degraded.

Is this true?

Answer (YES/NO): NO